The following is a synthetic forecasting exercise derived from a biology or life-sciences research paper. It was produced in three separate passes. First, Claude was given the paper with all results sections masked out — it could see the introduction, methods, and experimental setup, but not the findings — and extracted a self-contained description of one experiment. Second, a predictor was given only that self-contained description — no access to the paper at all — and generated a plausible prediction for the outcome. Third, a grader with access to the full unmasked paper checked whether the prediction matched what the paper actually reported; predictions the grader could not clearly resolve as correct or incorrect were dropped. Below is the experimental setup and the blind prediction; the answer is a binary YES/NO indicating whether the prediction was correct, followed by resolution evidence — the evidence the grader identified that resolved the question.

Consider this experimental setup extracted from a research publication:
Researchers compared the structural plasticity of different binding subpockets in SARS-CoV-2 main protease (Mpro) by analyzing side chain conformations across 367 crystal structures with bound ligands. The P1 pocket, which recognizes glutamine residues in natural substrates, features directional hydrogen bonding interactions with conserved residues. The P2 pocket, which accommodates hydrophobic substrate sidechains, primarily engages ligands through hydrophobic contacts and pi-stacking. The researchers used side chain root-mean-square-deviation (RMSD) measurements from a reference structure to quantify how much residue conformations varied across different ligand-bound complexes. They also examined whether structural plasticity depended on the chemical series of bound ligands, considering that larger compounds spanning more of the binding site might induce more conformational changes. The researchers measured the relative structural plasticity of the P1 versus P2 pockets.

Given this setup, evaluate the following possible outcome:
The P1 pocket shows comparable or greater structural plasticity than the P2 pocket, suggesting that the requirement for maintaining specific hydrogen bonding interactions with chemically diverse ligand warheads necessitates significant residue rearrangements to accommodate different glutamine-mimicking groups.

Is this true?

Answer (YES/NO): NO